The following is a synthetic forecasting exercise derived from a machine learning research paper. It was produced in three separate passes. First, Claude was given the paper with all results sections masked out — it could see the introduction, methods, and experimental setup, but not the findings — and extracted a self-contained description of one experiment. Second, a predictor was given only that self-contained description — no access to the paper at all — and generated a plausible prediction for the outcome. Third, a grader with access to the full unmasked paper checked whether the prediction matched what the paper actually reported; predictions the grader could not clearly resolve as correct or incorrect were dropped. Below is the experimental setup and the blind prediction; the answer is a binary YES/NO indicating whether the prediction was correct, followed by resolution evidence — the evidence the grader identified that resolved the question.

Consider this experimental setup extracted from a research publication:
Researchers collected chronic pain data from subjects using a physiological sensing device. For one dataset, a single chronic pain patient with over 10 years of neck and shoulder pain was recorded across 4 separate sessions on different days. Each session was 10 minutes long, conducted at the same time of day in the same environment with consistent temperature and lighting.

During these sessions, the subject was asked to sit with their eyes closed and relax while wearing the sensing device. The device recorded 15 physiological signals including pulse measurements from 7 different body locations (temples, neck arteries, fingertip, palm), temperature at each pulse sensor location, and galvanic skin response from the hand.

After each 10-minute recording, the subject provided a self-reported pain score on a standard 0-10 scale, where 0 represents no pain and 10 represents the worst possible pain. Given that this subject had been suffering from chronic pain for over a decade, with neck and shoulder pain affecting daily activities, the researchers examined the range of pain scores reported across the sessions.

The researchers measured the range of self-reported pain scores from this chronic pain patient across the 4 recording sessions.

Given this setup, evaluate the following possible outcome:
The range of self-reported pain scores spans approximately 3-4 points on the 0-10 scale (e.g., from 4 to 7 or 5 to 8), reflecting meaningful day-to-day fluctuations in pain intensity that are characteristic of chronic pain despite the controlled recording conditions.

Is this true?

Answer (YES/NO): NO